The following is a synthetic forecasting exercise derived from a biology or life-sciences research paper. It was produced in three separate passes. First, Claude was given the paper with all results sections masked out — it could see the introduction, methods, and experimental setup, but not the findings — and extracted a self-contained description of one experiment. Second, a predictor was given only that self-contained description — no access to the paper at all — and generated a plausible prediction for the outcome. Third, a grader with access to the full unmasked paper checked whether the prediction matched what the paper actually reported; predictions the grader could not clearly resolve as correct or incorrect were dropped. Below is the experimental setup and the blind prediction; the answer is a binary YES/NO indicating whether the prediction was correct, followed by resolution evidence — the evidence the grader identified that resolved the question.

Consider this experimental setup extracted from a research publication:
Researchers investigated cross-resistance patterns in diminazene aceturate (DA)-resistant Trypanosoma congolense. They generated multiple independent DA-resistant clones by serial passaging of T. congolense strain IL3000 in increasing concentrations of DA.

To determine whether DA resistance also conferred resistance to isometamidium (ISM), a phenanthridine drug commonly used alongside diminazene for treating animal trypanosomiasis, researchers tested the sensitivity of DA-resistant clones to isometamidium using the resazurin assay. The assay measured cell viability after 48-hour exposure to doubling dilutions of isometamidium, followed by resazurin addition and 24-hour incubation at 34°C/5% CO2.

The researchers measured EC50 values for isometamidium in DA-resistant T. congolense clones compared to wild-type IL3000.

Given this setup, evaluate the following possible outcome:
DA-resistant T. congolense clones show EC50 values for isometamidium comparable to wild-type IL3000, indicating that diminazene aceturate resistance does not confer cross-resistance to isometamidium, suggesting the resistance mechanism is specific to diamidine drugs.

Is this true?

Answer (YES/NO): YES